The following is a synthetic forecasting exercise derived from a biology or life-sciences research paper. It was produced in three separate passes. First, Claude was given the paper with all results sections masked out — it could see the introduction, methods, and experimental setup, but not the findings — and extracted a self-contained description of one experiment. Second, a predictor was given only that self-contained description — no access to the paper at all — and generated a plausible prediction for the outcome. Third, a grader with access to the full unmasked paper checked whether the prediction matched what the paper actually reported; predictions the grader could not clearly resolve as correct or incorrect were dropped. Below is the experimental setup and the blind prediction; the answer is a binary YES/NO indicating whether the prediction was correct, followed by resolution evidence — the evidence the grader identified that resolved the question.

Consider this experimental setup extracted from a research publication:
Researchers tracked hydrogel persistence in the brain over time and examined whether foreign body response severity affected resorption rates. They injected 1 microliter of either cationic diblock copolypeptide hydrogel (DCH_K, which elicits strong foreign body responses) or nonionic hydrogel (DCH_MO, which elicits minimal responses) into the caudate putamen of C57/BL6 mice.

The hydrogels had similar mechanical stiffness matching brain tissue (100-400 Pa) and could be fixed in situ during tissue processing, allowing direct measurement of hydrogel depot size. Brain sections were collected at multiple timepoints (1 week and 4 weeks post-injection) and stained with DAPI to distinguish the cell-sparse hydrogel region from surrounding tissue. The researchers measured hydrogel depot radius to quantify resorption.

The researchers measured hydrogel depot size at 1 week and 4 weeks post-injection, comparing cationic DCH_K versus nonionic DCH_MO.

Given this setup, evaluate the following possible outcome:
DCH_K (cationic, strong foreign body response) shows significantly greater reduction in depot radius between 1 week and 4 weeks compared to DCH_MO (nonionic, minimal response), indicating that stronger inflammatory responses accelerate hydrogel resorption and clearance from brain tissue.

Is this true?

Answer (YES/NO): YES